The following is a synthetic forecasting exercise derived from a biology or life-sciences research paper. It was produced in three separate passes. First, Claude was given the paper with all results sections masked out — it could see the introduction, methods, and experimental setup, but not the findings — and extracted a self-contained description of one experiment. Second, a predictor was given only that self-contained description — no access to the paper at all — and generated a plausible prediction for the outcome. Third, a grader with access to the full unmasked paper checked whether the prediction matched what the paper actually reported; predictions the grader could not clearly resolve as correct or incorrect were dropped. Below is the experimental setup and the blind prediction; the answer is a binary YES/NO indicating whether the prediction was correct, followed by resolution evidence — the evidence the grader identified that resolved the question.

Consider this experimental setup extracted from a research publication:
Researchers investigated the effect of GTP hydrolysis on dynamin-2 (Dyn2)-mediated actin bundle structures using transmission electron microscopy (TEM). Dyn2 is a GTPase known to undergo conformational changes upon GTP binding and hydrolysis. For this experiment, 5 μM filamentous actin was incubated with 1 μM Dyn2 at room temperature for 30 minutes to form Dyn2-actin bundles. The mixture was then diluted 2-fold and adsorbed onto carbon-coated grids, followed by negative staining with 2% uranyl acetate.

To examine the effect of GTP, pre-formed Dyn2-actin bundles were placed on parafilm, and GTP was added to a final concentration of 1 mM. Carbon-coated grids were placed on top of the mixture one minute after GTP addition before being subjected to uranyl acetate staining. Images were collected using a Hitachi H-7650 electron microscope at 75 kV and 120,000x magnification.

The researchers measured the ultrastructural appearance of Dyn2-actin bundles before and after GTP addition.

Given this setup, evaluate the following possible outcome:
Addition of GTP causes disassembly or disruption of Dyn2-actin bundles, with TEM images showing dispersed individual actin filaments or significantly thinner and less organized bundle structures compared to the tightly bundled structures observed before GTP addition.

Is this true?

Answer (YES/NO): YES